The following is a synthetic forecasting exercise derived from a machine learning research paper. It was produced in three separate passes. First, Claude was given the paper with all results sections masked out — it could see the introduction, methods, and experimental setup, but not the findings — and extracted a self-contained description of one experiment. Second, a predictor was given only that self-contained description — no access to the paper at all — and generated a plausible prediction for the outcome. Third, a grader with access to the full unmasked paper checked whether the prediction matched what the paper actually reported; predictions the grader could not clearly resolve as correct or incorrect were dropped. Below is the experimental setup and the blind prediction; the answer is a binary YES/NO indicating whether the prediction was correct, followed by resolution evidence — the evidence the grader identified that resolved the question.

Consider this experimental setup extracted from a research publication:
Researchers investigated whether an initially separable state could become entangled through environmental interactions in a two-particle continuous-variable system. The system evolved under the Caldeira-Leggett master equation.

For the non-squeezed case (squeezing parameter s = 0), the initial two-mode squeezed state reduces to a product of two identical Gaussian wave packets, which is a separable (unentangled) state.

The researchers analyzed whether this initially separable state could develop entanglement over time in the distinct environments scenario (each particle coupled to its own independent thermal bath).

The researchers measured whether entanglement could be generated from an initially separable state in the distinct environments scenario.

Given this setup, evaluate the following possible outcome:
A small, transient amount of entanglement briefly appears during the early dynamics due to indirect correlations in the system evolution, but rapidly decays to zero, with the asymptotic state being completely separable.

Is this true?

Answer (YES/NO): NO